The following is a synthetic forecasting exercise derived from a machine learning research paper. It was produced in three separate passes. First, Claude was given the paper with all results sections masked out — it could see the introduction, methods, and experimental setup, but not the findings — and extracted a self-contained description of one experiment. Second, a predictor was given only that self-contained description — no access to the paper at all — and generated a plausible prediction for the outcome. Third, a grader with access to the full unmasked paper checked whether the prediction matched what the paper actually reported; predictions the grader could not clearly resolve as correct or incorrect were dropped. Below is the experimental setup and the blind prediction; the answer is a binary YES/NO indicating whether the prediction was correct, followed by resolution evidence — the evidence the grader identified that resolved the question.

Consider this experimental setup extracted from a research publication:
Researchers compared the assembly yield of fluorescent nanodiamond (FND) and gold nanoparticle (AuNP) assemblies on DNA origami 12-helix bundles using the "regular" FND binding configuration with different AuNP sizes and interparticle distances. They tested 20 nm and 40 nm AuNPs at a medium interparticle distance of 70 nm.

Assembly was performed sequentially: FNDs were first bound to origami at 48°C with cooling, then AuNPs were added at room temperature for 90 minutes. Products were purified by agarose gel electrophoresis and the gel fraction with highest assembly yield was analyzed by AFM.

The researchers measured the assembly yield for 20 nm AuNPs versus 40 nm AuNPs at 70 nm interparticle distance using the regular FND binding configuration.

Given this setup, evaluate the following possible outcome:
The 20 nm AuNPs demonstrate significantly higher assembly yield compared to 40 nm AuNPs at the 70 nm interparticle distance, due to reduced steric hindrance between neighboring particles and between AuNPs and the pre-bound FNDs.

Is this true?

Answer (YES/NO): YES